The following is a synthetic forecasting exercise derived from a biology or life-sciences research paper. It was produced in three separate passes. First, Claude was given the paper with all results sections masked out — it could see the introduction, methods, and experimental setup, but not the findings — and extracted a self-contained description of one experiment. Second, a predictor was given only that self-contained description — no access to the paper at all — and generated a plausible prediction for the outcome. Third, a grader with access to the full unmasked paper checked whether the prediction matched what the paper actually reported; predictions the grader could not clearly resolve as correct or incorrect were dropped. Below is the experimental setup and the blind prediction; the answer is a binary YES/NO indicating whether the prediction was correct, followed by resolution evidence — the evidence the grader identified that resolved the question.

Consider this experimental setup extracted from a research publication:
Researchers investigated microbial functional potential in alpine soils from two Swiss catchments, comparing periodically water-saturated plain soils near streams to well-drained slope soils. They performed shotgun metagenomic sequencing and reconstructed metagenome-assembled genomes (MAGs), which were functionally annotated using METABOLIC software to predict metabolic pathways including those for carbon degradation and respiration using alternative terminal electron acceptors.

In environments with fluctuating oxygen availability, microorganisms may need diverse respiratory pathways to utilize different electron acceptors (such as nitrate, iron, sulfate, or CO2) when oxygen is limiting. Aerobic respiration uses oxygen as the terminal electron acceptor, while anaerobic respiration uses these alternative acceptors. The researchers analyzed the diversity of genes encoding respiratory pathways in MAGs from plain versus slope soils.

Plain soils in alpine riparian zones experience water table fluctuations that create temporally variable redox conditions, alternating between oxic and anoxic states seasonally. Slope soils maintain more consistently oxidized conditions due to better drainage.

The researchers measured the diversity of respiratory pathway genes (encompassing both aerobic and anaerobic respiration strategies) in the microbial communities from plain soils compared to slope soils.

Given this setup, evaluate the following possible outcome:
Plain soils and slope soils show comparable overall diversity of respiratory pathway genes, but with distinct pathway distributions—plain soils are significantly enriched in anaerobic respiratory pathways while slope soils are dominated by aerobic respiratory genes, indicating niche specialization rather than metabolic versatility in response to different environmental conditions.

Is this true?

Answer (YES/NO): NO